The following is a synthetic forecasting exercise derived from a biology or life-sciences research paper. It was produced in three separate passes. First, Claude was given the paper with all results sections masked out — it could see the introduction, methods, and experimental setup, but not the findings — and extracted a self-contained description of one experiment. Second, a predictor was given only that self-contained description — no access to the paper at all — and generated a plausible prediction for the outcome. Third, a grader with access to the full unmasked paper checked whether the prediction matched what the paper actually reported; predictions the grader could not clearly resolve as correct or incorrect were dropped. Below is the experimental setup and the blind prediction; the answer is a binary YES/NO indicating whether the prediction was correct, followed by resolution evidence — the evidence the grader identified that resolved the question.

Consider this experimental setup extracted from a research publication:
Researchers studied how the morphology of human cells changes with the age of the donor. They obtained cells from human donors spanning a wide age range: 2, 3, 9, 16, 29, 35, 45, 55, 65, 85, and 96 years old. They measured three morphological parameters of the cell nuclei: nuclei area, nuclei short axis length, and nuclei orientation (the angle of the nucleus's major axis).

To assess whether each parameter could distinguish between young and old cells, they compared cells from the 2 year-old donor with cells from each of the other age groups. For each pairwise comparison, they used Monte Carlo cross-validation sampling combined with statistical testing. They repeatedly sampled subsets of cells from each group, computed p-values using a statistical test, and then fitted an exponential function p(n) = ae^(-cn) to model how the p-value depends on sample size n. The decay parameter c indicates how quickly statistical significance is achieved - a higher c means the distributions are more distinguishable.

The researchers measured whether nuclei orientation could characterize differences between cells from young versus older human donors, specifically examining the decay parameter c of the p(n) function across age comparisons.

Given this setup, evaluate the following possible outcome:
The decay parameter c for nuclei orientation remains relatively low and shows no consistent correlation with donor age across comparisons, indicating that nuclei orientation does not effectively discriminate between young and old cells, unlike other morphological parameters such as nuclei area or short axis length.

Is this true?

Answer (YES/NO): YES